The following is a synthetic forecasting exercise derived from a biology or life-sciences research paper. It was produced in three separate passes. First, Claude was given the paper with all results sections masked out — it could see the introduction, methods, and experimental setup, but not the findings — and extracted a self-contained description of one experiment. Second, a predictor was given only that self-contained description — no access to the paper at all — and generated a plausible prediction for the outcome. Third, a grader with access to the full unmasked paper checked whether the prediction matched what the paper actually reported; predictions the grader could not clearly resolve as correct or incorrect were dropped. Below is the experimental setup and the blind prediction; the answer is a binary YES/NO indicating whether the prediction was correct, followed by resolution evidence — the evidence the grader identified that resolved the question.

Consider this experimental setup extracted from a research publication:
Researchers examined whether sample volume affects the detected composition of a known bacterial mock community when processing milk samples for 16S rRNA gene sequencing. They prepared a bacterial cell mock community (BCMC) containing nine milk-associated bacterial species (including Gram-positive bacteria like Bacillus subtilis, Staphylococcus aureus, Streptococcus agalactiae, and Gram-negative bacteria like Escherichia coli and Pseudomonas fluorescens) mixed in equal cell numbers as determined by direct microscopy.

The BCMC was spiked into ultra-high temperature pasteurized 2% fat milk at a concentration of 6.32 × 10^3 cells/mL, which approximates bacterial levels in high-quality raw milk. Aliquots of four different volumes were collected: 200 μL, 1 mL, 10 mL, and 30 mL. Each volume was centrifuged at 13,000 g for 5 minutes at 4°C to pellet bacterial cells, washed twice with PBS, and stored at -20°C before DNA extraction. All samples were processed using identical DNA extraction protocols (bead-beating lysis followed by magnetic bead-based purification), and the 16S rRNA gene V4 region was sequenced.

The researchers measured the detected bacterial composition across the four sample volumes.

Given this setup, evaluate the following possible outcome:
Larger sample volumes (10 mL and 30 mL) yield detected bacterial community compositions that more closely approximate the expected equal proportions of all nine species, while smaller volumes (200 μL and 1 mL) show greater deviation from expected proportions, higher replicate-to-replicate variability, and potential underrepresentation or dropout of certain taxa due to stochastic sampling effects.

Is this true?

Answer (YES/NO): YES